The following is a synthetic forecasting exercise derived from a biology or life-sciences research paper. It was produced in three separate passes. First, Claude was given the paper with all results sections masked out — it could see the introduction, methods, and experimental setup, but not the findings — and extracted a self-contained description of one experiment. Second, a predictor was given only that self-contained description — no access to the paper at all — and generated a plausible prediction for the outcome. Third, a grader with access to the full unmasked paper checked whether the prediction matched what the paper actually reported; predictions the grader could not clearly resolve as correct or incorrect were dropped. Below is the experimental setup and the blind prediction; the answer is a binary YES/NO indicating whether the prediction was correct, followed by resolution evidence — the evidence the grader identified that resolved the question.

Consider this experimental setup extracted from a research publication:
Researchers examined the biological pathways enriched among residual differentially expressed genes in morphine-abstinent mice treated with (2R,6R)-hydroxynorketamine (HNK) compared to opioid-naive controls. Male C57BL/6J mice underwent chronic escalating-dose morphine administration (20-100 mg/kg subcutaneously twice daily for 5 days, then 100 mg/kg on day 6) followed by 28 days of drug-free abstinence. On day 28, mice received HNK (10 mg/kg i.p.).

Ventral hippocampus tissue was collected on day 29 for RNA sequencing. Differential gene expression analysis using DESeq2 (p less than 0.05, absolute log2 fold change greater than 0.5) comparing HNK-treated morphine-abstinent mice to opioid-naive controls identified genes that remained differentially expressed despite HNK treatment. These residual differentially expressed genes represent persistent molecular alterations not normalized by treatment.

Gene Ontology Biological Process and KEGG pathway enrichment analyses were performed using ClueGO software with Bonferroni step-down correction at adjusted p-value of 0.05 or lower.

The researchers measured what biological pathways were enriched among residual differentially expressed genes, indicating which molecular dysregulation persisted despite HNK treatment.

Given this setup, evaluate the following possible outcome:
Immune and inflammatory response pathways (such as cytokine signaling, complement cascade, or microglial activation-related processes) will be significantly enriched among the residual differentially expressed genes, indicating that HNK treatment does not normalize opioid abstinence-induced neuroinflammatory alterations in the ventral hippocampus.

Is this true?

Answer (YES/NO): YES